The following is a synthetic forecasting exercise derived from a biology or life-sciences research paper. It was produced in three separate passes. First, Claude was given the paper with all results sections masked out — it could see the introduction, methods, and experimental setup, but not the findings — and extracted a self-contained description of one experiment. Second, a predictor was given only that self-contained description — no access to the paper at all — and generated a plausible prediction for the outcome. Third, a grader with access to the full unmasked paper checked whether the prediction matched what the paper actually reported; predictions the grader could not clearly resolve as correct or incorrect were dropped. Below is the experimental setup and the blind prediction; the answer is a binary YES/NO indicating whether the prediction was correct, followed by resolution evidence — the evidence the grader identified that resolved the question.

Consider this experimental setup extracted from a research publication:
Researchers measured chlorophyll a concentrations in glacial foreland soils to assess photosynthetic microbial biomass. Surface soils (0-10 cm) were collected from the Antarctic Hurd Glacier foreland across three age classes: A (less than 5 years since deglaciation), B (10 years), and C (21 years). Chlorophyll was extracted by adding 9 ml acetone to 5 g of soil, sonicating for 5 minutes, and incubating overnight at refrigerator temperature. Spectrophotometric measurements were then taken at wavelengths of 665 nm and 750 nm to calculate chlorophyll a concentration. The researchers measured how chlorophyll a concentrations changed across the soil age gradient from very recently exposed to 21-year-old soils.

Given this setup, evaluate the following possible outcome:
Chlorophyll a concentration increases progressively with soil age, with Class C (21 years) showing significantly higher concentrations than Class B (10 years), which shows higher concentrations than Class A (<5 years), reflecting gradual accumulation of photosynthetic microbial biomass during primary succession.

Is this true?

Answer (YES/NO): YES